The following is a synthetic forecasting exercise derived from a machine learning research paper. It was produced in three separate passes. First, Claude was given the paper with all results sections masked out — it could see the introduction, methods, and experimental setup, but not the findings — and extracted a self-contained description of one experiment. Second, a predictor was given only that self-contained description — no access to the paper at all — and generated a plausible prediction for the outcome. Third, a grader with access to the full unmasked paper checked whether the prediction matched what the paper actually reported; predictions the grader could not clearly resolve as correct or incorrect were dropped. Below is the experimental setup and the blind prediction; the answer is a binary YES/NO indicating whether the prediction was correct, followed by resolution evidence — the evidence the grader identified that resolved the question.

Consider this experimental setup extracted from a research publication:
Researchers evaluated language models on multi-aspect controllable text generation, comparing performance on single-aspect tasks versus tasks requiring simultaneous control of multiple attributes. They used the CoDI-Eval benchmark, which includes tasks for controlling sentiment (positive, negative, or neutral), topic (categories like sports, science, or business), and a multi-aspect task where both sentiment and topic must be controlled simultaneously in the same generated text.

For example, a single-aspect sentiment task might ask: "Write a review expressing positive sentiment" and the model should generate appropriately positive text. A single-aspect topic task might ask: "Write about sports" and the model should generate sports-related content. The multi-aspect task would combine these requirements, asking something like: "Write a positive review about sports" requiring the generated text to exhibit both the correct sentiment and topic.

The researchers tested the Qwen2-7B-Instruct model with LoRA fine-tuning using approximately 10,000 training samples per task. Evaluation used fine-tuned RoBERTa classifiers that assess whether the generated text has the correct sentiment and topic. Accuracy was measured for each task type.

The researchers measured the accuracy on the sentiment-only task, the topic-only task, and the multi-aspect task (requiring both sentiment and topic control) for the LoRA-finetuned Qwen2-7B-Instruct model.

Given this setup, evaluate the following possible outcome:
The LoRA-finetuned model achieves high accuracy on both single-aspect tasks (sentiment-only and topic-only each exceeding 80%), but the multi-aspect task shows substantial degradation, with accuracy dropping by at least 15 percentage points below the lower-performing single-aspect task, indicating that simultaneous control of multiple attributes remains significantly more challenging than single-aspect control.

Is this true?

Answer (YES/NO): YES